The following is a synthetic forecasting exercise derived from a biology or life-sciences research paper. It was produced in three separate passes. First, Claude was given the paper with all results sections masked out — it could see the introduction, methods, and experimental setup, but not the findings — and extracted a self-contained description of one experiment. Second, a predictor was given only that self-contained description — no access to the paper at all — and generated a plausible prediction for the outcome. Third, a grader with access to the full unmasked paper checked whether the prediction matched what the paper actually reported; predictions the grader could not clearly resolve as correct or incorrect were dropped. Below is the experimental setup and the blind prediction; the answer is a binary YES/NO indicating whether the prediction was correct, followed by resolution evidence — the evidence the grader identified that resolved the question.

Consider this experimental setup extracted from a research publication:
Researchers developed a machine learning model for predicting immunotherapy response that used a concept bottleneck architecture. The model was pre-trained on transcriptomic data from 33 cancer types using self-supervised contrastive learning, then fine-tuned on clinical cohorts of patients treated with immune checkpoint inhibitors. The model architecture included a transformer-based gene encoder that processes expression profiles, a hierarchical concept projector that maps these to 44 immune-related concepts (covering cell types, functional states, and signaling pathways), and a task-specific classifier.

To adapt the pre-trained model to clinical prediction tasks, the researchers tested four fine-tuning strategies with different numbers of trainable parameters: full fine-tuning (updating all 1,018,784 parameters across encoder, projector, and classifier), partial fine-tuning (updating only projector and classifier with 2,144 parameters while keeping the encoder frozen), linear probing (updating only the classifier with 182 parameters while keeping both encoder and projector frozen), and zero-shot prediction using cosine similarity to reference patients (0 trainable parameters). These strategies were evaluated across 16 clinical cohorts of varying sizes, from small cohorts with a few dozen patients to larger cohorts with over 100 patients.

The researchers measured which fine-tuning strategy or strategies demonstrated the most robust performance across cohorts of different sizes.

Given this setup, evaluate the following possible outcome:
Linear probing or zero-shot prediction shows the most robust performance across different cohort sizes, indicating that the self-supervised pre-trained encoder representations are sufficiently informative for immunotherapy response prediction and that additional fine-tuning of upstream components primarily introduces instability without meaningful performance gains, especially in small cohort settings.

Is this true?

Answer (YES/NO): NO